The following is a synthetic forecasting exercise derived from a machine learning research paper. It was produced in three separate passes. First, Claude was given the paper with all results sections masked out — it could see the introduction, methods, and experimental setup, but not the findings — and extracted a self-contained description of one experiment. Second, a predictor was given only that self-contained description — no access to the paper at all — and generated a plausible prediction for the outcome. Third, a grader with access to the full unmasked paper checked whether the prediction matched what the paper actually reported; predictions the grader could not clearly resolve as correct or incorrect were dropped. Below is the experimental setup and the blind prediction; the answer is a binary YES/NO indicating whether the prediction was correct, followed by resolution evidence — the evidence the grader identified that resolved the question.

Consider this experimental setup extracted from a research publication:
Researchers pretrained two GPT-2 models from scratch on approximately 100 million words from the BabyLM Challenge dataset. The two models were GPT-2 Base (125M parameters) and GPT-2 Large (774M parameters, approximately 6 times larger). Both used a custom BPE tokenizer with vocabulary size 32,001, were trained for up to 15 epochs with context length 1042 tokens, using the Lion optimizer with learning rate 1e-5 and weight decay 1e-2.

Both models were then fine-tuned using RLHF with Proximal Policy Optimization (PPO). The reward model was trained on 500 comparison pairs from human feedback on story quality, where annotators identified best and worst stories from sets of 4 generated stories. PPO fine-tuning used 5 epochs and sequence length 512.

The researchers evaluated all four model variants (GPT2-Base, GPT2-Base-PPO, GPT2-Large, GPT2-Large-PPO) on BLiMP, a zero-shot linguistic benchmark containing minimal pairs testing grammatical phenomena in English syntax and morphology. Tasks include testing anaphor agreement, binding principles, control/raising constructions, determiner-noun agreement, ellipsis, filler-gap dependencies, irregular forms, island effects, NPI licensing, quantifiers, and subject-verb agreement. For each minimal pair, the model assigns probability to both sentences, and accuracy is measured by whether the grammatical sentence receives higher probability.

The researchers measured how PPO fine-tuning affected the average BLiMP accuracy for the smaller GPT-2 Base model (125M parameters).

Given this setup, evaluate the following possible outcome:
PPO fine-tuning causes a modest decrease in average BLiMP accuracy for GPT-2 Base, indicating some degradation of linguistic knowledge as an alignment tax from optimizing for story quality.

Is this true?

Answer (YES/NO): NO